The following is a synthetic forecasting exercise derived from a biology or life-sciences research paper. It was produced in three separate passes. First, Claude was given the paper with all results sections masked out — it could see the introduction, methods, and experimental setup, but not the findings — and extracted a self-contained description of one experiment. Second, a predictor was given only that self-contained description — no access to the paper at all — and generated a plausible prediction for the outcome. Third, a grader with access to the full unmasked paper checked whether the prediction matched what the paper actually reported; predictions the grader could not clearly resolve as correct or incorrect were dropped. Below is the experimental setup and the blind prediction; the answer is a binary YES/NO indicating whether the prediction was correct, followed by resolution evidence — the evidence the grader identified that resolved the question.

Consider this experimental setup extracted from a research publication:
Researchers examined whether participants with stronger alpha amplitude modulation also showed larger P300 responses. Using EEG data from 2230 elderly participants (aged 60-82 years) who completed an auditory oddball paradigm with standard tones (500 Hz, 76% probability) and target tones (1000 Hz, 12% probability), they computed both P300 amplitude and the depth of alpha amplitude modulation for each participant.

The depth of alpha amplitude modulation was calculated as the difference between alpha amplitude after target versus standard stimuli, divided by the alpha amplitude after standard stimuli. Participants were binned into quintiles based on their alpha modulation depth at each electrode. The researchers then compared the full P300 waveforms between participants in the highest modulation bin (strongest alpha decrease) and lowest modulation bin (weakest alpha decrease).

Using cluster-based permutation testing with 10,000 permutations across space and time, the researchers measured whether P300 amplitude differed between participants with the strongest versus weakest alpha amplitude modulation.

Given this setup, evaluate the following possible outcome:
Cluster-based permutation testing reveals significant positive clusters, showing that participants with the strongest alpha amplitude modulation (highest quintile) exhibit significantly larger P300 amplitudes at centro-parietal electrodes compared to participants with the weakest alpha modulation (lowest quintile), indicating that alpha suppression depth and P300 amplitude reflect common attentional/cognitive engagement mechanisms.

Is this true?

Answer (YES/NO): NO